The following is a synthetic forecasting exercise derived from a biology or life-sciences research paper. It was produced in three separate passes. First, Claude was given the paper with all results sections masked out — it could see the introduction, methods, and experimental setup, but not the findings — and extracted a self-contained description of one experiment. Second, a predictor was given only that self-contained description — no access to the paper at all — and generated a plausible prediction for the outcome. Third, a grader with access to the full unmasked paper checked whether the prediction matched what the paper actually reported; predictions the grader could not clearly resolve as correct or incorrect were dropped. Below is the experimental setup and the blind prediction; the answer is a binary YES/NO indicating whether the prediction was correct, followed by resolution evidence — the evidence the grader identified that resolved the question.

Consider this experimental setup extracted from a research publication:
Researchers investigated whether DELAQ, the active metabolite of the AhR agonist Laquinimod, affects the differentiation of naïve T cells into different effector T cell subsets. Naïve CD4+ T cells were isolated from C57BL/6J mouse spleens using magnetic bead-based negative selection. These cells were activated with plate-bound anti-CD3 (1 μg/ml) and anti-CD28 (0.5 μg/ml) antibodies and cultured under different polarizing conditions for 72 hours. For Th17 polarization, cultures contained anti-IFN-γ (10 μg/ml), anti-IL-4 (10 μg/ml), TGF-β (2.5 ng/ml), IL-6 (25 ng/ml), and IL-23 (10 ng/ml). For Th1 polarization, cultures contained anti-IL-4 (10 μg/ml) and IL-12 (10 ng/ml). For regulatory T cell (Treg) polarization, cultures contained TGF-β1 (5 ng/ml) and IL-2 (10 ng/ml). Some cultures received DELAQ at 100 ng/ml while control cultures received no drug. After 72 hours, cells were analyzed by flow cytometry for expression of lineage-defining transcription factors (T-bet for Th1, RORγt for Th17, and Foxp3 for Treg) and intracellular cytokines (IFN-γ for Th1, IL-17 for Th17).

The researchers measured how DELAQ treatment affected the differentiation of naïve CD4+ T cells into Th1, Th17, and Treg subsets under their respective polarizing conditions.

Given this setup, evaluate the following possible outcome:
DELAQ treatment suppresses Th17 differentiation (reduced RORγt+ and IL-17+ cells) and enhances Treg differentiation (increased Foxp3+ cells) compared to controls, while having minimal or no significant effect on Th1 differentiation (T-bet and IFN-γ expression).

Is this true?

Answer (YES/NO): NO